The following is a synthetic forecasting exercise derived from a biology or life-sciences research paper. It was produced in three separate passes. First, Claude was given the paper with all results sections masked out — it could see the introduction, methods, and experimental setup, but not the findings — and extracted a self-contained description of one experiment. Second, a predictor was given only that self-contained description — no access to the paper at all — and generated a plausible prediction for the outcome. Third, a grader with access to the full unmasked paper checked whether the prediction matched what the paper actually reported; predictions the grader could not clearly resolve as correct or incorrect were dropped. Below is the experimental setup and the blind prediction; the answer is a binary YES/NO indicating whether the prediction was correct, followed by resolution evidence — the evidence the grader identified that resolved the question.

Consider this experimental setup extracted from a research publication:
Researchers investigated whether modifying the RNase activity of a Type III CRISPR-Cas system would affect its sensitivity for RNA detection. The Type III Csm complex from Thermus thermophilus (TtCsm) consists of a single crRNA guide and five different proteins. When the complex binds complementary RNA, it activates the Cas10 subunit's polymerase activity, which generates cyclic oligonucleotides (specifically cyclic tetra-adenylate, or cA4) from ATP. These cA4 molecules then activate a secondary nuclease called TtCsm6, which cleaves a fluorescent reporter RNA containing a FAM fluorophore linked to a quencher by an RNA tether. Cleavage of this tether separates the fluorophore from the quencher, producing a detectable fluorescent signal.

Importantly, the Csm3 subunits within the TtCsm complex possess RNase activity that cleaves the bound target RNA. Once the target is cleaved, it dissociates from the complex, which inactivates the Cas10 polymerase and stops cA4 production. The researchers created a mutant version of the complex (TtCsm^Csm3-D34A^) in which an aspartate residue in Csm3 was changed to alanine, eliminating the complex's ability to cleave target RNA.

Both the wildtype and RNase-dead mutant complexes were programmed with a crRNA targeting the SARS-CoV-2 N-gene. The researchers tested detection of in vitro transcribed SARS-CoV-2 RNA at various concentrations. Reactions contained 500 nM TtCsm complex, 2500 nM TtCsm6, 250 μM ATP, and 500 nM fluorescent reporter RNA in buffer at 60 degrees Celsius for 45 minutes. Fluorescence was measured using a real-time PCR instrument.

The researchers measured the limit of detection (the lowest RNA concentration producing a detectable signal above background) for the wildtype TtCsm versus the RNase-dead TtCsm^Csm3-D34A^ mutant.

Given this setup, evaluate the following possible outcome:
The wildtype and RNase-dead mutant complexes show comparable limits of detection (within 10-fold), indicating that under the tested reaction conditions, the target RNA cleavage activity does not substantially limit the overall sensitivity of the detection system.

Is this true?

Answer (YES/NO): NO